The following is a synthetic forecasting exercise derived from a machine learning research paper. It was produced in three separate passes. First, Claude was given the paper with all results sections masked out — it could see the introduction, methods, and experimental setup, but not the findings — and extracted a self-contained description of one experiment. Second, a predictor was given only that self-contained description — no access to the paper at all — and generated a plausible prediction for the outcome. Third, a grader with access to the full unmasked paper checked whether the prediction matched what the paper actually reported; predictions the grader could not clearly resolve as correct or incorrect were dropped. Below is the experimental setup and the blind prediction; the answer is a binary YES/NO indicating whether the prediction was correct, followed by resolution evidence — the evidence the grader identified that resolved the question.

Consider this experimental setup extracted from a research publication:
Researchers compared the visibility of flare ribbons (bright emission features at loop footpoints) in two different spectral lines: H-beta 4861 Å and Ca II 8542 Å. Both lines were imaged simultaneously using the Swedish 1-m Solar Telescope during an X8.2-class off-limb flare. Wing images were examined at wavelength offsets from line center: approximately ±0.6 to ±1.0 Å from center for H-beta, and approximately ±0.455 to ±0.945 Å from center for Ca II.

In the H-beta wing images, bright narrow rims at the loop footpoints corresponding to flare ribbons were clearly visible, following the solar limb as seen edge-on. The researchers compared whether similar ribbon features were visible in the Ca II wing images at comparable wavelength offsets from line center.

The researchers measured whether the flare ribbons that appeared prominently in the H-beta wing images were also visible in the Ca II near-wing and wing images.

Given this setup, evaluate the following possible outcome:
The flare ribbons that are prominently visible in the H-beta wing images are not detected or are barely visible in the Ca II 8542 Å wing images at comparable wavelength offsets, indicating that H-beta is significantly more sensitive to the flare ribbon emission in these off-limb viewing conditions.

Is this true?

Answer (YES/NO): YES